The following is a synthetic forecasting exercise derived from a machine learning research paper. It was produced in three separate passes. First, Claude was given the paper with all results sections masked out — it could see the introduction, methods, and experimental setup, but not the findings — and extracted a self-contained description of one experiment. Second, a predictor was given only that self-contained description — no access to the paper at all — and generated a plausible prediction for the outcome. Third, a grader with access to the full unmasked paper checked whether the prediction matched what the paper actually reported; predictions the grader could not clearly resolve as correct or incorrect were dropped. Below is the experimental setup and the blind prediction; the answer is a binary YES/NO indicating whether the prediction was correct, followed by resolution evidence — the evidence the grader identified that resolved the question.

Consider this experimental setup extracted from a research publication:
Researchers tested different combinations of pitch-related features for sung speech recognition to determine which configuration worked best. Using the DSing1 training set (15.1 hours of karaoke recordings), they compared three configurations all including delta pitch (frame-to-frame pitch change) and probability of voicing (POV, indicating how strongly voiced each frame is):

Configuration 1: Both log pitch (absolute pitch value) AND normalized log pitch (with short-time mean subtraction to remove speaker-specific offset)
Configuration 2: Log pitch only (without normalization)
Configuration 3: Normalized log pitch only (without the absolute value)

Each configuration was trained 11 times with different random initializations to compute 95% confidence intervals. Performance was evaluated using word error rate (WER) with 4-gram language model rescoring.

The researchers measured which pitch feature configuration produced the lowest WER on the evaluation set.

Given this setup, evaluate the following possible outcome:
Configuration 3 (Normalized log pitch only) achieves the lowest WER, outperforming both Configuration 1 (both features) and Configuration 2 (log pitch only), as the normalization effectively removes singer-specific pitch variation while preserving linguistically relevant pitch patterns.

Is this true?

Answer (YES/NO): NO